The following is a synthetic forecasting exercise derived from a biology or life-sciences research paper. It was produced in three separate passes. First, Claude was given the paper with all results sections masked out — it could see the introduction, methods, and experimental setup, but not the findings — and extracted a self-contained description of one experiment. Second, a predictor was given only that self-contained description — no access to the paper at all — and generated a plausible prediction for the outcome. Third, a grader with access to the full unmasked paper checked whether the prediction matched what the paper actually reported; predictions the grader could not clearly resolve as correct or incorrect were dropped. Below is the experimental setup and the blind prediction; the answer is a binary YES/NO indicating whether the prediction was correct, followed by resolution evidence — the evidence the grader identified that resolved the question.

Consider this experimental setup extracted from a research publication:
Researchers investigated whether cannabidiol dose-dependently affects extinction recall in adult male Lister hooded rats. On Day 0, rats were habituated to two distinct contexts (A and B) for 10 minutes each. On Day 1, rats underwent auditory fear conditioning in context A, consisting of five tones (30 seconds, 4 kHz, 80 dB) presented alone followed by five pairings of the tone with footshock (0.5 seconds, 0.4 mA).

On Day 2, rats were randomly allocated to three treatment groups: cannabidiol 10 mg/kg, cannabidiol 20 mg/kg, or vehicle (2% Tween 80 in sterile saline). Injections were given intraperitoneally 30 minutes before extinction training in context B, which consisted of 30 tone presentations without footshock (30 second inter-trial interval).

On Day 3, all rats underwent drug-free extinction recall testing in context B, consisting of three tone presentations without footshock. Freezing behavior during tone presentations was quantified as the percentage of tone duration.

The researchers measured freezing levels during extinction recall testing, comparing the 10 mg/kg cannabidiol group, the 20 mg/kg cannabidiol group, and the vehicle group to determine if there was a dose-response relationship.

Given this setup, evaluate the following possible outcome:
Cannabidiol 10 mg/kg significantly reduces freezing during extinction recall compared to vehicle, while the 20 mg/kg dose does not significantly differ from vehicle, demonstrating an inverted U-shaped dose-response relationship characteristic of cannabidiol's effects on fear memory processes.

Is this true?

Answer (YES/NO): NO